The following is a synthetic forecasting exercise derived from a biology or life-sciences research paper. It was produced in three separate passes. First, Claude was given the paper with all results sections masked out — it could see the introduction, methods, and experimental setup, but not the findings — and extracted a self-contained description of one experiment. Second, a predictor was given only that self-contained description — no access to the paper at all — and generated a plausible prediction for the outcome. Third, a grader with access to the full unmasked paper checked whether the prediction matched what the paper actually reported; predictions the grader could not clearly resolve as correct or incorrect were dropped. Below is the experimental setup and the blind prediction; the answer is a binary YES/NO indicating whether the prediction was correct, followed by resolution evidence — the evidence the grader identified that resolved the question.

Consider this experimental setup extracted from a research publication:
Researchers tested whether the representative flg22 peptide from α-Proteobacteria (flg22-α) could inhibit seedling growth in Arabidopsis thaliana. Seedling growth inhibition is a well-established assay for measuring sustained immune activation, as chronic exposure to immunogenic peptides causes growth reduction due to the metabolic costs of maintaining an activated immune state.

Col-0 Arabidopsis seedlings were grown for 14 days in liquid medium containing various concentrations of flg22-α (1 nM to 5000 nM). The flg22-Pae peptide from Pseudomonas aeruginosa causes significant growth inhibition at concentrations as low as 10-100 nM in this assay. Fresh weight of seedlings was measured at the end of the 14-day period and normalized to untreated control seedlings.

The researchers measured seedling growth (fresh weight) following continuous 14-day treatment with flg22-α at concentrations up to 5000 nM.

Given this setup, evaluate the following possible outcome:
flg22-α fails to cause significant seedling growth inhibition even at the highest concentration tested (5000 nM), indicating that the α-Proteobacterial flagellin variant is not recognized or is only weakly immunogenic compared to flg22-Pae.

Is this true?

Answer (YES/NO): NO